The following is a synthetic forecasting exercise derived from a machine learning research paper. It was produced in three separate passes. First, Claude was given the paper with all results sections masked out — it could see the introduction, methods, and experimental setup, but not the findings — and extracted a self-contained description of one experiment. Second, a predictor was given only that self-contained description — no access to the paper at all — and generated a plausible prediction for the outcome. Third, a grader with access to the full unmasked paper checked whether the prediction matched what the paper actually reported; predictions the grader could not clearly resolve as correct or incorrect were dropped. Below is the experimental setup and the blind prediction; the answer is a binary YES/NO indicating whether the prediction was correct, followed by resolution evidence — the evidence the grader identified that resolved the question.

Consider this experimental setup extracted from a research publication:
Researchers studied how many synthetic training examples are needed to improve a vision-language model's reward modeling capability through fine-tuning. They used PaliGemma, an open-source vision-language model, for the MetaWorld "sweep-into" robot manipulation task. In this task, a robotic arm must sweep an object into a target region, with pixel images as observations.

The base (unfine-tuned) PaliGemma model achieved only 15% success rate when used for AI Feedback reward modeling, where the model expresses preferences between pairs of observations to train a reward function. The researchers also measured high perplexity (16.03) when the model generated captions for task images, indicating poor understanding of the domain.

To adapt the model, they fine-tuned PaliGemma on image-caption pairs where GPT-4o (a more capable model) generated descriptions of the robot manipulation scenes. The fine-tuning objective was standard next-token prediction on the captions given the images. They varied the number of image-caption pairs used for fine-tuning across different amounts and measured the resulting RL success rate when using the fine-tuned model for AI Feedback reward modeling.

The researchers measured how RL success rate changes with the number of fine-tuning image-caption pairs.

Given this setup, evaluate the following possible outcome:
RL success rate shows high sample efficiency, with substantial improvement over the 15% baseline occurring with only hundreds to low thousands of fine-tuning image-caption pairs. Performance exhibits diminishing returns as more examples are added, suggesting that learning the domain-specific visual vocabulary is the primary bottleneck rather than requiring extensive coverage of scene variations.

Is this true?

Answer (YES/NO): YES